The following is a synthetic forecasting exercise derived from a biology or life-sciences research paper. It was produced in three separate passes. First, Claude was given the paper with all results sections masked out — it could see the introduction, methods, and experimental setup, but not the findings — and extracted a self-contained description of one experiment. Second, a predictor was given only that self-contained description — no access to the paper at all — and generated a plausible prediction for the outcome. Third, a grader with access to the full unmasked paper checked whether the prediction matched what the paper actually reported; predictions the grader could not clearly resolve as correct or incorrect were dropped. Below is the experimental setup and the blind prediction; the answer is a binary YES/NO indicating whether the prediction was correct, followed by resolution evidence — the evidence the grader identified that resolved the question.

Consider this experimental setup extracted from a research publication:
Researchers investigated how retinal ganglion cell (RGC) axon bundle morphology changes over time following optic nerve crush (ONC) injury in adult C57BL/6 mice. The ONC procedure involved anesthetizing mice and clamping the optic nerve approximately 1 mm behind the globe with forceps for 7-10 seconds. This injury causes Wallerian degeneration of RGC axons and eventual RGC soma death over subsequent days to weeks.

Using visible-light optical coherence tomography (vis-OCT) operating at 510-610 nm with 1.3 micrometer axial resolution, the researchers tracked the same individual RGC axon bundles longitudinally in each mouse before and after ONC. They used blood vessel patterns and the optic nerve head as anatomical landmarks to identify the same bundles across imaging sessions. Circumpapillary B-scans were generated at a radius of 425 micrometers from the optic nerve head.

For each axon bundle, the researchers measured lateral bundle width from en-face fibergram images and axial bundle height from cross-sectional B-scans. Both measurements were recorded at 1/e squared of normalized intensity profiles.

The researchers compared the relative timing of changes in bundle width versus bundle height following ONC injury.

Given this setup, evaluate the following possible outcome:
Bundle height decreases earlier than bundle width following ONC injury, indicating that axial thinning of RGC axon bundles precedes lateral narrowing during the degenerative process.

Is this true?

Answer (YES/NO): NO